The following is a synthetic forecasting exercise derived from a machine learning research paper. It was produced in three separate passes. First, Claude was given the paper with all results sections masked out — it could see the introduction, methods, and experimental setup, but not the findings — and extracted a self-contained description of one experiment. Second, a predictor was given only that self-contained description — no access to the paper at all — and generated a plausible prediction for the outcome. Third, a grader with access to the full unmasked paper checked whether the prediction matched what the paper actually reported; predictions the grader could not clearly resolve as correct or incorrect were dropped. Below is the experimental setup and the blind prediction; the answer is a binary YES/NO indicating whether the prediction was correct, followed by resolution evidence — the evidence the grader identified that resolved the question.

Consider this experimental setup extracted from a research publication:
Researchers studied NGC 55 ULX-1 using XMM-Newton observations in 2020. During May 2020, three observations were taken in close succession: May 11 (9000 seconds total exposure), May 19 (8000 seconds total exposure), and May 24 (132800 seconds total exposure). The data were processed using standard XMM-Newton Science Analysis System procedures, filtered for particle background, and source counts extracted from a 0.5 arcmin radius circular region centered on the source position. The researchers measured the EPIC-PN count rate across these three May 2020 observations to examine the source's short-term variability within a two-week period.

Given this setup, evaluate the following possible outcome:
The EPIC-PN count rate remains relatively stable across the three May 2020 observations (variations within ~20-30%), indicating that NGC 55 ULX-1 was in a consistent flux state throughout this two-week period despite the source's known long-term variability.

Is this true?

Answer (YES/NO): NO